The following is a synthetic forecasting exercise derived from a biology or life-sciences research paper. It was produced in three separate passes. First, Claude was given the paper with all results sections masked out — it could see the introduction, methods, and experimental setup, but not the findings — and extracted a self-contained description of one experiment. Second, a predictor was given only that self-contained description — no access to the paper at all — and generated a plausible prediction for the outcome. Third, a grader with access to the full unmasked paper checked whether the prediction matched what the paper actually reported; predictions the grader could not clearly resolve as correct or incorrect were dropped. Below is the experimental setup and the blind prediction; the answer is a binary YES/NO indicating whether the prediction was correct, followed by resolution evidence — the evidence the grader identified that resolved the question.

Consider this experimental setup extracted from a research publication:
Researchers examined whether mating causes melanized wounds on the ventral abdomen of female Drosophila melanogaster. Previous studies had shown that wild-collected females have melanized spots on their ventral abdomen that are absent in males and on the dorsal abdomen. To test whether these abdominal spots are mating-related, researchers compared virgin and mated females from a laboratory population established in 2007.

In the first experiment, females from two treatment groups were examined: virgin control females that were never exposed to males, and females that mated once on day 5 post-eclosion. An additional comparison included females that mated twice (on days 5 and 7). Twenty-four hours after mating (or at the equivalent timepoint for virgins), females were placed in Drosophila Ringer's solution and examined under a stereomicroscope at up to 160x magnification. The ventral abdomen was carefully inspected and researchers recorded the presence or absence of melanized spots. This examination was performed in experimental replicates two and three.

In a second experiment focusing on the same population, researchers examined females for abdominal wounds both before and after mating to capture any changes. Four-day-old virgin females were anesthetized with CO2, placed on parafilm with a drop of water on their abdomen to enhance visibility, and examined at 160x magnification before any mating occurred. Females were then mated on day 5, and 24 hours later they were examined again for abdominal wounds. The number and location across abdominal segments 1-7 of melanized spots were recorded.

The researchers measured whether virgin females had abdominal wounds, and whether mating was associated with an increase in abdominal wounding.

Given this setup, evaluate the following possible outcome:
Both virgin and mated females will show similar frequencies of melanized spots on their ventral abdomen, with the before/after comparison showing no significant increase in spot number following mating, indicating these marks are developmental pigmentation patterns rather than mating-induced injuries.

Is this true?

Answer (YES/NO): NO